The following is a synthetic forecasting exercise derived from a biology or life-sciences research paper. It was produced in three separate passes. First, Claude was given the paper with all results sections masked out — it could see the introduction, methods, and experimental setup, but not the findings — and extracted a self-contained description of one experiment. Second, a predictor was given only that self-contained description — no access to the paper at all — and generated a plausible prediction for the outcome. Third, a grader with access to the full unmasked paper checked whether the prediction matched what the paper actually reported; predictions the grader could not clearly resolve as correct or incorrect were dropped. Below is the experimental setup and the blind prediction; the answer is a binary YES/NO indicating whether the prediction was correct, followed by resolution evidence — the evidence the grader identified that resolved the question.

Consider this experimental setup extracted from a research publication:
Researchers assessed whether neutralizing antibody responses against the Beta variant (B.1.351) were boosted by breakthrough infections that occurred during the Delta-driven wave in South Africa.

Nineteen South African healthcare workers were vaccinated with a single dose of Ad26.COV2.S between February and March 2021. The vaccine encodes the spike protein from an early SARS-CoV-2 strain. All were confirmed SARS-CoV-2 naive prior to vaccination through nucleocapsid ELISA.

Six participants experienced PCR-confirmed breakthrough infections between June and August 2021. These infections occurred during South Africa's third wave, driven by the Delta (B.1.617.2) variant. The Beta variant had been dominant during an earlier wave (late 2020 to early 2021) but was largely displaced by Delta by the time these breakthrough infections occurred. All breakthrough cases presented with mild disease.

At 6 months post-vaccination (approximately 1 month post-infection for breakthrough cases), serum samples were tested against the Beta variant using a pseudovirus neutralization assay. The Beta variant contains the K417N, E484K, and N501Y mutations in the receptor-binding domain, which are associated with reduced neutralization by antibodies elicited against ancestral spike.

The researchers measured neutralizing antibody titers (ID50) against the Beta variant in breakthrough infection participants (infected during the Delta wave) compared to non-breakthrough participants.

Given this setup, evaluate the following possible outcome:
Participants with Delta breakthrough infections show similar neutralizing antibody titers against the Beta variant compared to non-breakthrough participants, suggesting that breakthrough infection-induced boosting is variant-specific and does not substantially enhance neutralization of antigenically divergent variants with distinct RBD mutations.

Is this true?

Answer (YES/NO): NO